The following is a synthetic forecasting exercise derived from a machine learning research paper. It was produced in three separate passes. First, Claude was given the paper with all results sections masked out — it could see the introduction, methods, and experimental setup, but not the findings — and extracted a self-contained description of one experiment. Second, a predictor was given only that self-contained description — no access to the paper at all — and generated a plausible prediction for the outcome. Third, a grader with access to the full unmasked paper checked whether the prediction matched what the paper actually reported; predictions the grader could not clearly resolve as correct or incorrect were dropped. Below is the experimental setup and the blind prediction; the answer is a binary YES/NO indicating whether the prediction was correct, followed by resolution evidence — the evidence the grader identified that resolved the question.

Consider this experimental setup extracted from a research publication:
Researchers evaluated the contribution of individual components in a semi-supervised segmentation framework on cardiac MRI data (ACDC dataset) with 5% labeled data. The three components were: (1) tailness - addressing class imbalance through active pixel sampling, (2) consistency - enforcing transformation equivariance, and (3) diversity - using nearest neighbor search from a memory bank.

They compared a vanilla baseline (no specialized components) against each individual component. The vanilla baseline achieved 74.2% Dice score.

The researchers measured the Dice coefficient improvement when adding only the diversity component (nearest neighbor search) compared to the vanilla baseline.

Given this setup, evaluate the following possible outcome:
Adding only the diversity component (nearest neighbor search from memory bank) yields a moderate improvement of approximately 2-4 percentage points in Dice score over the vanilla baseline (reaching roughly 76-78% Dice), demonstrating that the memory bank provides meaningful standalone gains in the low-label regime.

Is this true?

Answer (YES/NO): YES